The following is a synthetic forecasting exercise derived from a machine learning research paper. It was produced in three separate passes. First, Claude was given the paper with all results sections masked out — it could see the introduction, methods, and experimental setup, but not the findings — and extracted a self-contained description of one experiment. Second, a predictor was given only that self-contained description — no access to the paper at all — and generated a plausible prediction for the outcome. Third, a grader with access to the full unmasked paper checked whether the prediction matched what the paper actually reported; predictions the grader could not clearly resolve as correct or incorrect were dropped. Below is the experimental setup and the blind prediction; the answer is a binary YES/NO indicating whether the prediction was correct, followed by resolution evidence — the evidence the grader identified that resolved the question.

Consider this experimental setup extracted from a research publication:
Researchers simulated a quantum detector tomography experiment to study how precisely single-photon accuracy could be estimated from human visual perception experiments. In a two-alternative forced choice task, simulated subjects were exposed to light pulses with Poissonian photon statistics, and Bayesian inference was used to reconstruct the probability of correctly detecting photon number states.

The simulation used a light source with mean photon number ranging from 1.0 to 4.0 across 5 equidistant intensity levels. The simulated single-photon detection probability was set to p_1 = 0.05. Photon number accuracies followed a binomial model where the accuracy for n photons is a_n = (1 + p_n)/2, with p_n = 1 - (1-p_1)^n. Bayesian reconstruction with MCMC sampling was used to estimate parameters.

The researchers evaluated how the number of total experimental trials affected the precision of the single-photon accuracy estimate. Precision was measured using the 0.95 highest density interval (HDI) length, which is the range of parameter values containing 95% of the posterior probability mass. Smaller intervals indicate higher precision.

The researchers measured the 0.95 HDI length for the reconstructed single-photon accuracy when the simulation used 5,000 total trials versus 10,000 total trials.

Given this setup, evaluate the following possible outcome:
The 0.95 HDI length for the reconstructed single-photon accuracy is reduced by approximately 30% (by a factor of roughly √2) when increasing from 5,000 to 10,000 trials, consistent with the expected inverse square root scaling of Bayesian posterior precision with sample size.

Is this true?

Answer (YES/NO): NO